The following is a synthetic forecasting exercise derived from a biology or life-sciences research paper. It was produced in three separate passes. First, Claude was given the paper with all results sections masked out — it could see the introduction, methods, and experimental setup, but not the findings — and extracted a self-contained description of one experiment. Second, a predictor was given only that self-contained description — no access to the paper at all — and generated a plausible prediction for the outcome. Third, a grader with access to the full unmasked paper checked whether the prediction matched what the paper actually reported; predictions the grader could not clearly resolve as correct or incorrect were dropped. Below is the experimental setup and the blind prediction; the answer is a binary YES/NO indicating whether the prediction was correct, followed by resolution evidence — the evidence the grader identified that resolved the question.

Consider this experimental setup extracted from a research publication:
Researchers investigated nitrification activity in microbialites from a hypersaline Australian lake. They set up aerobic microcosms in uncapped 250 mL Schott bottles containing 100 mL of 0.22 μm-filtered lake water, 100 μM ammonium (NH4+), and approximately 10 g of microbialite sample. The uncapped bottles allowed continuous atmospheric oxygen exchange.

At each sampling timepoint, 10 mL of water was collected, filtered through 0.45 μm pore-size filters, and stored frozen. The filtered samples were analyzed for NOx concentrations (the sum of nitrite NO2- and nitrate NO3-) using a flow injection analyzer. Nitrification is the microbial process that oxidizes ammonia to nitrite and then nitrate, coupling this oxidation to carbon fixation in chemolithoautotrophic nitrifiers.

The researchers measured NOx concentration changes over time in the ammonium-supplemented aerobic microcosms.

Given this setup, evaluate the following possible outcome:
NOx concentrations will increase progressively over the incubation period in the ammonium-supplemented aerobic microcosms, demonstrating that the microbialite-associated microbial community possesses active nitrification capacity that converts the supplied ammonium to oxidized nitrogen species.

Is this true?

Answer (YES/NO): YES